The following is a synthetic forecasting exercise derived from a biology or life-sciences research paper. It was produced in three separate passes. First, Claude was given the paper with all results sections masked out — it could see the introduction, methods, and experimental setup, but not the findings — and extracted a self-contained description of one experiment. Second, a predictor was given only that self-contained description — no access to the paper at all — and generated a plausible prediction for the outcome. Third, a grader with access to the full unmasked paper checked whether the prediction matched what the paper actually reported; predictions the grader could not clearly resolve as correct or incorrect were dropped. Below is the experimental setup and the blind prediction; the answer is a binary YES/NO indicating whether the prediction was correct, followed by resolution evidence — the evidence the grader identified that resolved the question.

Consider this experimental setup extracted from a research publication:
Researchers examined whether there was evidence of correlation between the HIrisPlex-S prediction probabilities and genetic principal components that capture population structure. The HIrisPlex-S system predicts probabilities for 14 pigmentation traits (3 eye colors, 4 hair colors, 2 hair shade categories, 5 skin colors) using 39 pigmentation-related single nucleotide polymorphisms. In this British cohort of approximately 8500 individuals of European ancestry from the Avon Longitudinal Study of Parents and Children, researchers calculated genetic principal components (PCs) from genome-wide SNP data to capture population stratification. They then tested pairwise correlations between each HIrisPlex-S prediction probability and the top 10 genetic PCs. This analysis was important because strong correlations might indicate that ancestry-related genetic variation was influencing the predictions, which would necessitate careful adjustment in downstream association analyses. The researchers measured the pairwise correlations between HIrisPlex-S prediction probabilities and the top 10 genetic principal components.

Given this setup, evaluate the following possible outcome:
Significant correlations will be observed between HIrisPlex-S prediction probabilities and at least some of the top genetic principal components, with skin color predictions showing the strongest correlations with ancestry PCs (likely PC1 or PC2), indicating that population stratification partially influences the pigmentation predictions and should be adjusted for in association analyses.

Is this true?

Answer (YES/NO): NO